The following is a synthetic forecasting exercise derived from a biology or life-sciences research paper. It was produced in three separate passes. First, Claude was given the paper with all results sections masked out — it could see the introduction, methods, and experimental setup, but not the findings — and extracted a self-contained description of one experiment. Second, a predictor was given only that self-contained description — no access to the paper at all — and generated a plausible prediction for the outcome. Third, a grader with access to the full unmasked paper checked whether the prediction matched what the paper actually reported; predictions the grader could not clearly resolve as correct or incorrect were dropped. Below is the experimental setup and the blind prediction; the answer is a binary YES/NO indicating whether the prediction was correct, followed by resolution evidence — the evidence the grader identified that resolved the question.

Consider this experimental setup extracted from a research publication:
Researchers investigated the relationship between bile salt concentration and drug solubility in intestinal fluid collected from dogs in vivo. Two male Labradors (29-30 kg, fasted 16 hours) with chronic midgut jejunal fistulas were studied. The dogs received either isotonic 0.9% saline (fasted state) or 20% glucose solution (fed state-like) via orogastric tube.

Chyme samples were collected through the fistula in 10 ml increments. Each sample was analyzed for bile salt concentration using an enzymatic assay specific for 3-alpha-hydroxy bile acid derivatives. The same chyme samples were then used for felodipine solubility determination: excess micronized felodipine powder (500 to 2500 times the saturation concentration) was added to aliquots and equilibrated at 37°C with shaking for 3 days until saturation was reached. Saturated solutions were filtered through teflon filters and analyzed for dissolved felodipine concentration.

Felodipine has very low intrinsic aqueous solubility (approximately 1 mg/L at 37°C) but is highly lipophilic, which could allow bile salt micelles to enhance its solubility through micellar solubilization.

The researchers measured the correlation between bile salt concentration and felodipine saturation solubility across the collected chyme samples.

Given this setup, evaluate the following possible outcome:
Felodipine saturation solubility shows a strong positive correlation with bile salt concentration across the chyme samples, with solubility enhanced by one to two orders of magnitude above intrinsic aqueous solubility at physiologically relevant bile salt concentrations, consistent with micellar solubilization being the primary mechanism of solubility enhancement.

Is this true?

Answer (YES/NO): NO